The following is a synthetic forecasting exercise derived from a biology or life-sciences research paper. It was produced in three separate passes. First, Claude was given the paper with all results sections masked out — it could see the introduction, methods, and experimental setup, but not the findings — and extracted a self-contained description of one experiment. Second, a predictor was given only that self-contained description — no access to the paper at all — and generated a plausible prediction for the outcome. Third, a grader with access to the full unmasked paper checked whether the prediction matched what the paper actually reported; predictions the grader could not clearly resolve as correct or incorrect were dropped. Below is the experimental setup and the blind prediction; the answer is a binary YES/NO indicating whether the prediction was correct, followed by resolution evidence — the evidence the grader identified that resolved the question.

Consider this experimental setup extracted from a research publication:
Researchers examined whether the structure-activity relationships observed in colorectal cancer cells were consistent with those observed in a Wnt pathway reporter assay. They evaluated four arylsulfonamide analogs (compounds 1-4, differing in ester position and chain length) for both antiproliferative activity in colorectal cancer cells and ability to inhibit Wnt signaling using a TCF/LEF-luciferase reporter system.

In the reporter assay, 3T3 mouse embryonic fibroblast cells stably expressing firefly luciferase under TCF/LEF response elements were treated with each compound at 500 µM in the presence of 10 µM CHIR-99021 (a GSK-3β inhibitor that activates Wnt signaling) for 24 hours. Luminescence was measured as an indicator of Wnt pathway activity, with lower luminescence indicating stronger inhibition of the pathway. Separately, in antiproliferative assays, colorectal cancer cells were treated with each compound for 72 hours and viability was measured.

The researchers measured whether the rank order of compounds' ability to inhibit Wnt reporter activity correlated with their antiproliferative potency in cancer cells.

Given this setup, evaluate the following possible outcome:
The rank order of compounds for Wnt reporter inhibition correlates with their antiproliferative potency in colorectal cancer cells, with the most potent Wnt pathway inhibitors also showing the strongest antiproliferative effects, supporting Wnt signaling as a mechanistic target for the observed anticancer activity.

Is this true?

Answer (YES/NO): YES